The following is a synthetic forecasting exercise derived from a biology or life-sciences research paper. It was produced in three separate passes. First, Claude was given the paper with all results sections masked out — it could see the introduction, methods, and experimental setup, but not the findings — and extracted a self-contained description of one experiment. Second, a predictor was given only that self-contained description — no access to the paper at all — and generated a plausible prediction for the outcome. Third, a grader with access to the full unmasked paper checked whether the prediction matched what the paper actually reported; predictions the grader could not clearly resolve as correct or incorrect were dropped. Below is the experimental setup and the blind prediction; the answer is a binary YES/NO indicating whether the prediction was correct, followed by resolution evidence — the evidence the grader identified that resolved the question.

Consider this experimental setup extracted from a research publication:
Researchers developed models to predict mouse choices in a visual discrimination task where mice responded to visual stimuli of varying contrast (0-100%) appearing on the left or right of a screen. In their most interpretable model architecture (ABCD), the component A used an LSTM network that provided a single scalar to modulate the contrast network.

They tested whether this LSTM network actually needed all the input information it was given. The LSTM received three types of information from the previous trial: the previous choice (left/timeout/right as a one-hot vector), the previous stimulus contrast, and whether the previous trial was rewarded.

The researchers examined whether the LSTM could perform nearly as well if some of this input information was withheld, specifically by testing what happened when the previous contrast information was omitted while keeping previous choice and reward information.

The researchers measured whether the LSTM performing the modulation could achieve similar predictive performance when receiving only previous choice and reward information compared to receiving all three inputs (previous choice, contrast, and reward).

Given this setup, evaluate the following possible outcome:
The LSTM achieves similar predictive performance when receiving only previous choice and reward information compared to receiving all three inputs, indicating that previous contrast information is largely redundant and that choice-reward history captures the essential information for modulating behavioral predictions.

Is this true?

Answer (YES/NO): YES